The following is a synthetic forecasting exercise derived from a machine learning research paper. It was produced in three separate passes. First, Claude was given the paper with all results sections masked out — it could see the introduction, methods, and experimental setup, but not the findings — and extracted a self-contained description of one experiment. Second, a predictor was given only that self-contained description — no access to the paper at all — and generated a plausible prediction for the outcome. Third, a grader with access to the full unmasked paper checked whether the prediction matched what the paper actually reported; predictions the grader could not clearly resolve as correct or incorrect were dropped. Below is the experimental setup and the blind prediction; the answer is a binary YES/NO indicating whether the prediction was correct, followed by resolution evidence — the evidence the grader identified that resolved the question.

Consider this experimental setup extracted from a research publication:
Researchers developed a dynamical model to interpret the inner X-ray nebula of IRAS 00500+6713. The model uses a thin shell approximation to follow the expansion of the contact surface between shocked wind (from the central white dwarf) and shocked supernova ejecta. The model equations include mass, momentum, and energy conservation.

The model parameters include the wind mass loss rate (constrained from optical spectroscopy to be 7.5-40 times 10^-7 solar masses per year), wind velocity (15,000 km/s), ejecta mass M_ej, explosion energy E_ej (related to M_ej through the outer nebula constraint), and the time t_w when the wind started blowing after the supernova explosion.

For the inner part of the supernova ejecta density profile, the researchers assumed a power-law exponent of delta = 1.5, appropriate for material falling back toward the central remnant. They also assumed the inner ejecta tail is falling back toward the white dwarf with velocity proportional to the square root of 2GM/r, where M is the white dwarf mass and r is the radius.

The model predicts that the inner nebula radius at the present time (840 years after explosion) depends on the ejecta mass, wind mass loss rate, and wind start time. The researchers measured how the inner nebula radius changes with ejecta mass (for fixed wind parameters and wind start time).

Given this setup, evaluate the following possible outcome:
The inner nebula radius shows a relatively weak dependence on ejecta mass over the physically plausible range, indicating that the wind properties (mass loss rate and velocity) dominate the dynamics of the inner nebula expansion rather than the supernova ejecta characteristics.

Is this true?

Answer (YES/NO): NO